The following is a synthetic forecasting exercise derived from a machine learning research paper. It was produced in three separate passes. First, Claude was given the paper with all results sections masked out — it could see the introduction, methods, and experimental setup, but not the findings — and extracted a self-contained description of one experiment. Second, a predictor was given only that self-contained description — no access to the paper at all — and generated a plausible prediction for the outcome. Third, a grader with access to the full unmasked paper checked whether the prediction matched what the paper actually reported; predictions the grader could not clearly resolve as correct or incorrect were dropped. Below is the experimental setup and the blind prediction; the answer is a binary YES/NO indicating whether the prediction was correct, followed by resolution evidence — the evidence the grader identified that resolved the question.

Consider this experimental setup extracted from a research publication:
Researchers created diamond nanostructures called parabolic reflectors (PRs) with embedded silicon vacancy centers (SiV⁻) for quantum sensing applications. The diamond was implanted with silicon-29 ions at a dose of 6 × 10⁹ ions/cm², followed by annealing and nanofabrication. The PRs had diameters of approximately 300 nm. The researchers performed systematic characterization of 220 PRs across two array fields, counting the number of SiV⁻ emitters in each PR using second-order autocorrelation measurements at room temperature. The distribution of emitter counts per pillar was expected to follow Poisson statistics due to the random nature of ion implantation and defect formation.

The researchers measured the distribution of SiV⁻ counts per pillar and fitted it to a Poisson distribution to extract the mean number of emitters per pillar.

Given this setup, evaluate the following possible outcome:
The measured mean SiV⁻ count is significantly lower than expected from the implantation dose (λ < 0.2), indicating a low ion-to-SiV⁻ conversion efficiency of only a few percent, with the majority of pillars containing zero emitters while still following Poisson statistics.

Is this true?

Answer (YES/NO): NO